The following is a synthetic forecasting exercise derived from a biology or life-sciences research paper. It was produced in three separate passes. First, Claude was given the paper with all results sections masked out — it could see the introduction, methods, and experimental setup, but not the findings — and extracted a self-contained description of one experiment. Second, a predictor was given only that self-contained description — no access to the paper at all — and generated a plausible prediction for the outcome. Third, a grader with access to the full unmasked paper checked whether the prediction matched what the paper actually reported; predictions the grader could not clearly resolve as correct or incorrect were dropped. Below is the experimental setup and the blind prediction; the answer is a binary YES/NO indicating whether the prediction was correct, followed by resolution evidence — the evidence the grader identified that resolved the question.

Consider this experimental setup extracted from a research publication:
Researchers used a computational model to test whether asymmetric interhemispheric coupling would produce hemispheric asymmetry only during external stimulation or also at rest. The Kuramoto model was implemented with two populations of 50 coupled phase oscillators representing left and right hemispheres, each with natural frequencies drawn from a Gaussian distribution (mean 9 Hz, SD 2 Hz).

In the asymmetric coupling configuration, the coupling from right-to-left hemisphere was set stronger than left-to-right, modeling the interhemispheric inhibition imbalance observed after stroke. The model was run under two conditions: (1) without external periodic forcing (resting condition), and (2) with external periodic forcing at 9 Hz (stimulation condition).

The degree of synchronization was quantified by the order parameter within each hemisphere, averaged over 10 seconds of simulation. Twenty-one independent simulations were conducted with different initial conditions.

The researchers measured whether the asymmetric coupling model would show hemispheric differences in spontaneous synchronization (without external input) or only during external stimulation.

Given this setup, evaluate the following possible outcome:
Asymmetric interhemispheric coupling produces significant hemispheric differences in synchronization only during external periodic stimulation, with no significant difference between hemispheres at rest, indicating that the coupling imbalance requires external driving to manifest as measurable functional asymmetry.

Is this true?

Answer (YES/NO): YES